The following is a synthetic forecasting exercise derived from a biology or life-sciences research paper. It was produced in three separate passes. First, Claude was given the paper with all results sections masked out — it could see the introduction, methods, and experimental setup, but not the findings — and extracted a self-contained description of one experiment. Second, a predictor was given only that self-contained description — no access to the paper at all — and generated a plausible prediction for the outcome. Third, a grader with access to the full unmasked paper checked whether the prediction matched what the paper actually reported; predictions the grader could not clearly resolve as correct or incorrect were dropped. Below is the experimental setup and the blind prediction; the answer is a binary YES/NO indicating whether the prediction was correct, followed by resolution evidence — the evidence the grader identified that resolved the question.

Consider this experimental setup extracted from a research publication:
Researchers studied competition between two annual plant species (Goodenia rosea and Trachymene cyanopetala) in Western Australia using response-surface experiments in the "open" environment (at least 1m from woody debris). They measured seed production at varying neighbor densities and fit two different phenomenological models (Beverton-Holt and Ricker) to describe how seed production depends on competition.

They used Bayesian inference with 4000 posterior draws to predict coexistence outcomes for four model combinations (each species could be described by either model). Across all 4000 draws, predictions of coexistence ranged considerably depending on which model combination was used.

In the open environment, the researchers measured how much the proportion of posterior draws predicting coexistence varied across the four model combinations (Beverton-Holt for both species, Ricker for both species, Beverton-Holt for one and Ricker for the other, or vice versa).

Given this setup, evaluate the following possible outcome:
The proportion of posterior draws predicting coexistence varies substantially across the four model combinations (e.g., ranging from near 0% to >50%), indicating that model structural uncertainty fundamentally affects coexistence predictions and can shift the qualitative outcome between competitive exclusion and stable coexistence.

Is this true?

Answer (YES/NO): NO